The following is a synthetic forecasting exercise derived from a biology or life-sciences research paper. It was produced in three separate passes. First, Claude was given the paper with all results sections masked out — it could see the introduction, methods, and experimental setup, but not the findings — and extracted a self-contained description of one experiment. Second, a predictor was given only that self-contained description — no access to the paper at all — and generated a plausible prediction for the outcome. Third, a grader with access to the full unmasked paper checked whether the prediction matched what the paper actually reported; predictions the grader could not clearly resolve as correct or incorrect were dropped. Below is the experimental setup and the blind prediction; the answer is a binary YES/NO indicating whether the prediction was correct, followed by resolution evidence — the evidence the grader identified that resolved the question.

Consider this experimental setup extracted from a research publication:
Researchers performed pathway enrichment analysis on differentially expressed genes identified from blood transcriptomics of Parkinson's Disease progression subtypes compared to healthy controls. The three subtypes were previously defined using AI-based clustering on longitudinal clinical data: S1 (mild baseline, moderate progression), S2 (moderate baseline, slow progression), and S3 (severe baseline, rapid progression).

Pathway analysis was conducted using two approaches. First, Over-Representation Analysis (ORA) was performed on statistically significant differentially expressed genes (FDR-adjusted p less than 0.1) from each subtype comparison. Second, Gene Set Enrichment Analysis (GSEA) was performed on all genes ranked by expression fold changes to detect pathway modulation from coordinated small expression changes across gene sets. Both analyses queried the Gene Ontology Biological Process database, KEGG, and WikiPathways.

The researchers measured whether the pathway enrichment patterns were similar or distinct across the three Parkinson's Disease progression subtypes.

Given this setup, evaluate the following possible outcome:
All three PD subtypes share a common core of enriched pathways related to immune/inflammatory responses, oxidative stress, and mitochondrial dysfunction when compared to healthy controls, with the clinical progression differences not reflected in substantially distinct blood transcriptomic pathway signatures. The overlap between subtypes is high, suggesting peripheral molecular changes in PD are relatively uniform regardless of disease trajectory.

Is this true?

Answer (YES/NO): NO